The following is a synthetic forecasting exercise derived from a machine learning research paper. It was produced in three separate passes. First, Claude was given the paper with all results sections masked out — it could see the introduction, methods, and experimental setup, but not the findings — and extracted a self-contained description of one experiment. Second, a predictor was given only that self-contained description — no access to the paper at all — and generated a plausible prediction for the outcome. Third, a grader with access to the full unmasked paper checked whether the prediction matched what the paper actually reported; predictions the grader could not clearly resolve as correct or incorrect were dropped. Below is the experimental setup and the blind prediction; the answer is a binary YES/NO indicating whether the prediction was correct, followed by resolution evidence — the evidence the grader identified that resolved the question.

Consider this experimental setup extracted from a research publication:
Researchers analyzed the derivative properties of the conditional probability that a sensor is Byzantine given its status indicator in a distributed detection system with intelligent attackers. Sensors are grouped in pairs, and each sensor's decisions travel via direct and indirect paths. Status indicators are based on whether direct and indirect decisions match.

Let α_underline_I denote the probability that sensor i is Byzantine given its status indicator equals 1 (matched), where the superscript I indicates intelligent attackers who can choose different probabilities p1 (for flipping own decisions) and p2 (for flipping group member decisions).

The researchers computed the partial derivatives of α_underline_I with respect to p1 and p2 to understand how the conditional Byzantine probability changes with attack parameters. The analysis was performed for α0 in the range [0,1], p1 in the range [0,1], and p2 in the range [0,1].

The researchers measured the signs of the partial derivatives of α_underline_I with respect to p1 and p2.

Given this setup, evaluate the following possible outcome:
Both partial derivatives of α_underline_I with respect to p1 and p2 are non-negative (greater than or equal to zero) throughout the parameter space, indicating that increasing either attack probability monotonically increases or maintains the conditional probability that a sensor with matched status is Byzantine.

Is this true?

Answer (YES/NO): NO